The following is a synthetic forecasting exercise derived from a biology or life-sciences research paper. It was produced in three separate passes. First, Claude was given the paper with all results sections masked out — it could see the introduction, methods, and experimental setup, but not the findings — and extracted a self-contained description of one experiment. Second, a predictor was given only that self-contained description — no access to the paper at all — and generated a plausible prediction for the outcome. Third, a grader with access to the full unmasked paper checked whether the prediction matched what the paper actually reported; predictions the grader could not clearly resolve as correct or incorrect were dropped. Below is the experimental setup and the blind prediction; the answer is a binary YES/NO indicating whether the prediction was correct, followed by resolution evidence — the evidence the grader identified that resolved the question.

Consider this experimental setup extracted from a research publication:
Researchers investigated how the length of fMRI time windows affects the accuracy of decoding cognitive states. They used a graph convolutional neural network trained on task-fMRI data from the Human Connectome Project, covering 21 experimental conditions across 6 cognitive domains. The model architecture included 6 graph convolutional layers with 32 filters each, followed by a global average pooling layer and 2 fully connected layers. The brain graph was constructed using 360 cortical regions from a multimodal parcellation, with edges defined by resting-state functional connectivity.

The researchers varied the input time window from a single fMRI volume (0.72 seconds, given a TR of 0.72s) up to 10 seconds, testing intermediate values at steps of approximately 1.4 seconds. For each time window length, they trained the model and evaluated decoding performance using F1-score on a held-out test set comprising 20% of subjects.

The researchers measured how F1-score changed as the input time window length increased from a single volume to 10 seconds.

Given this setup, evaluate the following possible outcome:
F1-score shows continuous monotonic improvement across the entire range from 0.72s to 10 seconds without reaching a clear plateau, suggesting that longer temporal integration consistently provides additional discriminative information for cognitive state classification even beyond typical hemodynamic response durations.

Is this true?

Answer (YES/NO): NO